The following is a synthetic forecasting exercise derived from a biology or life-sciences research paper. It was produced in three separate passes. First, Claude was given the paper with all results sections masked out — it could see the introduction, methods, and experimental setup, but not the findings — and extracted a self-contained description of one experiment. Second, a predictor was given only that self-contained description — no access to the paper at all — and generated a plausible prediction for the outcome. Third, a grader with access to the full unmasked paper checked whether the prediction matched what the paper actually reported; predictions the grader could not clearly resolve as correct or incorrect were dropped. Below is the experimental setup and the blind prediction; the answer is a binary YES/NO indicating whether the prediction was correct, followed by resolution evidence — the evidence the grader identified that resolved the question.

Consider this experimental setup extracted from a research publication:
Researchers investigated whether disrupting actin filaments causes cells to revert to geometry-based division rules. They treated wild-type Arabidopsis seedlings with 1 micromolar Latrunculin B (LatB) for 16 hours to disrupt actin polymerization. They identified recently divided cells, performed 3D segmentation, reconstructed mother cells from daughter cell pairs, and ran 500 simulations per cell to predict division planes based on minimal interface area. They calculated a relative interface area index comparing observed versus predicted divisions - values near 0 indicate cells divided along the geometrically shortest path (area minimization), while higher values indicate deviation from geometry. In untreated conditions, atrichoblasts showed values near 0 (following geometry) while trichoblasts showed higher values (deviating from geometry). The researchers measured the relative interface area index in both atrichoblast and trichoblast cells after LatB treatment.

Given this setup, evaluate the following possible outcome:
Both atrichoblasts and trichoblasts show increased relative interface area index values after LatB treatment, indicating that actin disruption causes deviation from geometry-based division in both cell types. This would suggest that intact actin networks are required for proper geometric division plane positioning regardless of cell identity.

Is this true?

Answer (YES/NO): NO